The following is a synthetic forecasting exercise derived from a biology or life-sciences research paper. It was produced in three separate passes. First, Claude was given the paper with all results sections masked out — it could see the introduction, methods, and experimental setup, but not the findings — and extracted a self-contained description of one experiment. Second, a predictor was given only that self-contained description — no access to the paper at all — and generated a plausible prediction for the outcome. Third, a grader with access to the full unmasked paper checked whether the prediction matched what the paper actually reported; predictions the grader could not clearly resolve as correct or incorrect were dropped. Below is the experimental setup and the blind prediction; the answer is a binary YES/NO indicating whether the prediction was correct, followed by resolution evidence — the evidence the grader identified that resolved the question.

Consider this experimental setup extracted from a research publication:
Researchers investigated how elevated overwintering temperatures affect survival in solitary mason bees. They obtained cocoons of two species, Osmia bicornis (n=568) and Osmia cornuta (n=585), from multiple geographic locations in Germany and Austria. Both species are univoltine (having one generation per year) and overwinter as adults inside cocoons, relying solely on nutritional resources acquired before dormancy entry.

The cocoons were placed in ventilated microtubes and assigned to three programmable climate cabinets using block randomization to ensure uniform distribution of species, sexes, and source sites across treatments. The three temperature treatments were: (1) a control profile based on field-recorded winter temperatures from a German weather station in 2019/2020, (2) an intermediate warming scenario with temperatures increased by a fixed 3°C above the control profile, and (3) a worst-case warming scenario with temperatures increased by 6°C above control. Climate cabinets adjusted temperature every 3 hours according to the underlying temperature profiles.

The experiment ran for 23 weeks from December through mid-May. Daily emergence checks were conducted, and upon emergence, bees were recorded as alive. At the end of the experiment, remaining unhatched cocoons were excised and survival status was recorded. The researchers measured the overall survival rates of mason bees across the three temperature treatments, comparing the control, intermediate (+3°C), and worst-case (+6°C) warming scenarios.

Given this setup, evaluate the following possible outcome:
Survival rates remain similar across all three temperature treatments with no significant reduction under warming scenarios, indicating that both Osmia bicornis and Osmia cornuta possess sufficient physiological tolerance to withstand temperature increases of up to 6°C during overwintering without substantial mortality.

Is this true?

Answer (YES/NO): YES